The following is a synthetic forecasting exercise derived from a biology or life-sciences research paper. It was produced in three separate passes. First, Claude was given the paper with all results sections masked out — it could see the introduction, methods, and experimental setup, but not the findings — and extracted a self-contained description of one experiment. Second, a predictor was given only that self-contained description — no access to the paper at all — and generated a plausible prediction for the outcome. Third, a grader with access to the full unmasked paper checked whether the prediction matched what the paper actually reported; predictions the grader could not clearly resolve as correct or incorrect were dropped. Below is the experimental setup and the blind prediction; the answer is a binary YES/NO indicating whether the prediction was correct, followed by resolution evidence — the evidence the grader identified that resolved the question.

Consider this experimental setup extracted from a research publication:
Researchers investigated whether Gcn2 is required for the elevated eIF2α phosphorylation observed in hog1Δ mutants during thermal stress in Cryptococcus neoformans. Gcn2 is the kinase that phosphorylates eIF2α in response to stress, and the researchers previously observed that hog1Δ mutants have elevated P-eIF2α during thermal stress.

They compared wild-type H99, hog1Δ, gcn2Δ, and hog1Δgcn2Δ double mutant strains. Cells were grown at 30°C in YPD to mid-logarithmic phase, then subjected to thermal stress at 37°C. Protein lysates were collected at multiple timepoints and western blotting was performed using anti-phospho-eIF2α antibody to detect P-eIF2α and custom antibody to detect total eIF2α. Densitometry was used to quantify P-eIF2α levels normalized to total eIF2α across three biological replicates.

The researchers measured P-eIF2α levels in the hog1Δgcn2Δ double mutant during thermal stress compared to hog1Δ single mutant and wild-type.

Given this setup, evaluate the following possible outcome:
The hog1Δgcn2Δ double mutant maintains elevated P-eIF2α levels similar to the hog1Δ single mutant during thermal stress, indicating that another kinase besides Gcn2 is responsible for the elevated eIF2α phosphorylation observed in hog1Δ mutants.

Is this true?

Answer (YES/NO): NO